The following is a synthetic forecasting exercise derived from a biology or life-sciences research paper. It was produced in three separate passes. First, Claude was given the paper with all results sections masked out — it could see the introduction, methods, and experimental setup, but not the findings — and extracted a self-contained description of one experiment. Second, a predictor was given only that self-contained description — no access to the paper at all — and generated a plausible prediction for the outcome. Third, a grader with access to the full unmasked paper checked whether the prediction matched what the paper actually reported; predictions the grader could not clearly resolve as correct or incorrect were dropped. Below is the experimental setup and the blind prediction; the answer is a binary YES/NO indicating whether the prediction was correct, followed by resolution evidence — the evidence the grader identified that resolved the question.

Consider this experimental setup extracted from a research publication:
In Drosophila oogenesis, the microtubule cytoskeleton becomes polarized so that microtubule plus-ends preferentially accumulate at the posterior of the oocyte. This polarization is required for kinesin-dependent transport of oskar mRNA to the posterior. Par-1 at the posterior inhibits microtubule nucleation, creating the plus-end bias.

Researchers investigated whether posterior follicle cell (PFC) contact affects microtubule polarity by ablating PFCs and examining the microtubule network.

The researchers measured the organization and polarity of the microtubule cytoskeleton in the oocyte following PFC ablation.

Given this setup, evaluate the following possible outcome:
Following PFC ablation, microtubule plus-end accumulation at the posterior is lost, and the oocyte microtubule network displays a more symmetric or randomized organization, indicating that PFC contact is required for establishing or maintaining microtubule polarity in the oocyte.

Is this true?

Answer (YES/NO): YES